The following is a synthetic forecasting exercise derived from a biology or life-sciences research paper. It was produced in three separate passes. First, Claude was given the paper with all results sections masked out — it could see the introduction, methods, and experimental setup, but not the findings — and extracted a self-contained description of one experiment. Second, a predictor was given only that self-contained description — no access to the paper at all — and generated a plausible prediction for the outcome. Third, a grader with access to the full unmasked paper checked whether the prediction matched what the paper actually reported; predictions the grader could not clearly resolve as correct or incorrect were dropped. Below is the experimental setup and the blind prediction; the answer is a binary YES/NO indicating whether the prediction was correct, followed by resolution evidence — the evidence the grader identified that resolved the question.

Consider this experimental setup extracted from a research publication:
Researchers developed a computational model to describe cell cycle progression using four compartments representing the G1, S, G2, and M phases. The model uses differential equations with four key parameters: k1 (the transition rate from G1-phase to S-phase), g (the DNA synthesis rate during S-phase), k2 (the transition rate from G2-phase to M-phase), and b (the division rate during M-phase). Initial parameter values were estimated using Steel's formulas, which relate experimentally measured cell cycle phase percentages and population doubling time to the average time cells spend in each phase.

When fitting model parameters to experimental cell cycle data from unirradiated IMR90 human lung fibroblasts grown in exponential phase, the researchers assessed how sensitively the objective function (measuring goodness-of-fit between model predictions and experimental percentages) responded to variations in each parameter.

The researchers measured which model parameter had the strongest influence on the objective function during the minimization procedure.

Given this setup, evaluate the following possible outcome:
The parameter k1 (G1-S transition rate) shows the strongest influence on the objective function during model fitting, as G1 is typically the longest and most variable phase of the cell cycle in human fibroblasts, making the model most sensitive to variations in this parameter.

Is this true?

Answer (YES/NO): YES